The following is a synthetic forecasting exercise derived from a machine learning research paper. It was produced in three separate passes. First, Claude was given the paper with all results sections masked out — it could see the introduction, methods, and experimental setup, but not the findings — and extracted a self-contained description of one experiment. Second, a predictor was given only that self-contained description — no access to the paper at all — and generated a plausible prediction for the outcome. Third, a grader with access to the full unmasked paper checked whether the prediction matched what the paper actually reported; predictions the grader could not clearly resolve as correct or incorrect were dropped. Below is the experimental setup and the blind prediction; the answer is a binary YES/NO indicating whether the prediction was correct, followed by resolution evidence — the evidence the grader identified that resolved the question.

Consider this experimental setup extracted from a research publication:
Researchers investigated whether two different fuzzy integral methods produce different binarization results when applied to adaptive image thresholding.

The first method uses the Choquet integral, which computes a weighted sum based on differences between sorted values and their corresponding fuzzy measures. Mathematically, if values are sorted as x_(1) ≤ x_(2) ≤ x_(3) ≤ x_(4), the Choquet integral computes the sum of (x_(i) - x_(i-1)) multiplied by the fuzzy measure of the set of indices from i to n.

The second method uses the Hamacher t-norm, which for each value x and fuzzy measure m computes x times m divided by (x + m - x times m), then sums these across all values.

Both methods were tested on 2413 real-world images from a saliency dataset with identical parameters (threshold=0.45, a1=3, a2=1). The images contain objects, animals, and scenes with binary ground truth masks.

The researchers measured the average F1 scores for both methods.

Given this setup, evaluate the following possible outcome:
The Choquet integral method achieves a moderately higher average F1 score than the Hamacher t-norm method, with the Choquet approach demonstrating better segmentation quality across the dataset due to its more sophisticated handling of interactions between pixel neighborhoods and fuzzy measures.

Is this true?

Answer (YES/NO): NO